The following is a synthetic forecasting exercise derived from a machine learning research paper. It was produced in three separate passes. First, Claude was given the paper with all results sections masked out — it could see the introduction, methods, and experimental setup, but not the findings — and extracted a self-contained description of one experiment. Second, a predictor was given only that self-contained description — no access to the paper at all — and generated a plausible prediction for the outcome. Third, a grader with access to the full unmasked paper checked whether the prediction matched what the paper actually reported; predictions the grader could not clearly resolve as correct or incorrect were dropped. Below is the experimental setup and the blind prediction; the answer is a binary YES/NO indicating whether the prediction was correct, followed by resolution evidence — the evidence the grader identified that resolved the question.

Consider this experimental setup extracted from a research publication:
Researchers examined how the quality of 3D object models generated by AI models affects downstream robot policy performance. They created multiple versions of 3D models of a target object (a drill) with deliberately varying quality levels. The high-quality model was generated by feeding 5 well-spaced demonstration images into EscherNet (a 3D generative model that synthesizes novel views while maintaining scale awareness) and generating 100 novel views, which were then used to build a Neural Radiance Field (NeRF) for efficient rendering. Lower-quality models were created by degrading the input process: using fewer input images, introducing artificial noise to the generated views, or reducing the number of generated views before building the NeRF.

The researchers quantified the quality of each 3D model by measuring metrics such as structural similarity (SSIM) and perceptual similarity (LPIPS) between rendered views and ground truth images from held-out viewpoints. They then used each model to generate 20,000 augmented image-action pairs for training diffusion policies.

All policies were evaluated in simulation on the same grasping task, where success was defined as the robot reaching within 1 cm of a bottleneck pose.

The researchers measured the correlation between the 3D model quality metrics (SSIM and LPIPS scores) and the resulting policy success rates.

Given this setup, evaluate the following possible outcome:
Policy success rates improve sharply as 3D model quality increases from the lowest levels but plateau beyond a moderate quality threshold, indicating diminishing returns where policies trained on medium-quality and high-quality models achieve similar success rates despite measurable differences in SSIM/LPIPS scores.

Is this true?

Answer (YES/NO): NO